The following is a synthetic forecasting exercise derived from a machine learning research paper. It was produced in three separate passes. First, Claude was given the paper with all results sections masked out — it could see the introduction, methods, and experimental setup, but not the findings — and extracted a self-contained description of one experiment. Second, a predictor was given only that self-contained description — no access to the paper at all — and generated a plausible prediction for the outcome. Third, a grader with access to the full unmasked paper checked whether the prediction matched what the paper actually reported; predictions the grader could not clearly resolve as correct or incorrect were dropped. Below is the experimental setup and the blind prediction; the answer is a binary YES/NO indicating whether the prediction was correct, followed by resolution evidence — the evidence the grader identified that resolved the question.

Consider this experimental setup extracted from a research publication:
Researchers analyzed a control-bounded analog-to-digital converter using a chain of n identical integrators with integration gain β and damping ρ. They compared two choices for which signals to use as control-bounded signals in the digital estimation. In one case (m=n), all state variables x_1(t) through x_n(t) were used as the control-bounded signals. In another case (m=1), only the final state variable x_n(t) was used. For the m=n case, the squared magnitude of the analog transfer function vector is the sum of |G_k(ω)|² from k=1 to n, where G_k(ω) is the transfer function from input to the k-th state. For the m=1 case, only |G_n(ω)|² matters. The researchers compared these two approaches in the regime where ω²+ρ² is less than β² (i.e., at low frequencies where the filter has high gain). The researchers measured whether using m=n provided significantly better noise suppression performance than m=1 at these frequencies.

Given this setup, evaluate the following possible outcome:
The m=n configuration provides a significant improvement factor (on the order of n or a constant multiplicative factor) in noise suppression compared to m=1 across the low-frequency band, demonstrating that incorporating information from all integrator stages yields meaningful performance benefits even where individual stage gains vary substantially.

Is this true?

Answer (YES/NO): NO